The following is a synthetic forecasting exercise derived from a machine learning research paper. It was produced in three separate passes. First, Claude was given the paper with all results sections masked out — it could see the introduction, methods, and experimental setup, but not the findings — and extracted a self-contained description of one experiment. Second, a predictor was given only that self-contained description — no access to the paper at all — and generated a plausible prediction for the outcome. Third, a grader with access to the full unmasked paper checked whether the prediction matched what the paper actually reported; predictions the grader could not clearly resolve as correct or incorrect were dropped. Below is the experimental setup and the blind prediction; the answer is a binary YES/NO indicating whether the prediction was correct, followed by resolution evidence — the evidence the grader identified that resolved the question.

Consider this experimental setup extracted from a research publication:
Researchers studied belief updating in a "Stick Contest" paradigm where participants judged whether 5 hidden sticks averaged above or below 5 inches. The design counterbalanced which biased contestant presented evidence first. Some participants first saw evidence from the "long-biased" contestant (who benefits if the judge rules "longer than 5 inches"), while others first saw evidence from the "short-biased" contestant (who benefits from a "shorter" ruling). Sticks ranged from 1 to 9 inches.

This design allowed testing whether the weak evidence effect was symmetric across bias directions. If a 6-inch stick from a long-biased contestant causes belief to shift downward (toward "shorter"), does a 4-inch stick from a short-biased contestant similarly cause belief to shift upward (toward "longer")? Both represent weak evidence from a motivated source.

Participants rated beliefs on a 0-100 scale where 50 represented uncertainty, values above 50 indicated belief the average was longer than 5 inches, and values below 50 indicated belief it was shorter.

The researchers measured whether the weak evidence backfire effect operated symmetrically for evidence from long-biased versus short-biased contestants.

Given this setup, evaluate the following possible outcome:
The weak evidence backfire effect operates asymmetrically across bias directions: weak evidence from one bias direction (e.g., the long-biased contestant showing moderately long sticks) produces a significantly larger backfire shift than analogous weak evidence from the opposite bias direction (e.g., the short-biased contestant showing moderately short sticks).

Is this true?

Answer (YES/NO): NO